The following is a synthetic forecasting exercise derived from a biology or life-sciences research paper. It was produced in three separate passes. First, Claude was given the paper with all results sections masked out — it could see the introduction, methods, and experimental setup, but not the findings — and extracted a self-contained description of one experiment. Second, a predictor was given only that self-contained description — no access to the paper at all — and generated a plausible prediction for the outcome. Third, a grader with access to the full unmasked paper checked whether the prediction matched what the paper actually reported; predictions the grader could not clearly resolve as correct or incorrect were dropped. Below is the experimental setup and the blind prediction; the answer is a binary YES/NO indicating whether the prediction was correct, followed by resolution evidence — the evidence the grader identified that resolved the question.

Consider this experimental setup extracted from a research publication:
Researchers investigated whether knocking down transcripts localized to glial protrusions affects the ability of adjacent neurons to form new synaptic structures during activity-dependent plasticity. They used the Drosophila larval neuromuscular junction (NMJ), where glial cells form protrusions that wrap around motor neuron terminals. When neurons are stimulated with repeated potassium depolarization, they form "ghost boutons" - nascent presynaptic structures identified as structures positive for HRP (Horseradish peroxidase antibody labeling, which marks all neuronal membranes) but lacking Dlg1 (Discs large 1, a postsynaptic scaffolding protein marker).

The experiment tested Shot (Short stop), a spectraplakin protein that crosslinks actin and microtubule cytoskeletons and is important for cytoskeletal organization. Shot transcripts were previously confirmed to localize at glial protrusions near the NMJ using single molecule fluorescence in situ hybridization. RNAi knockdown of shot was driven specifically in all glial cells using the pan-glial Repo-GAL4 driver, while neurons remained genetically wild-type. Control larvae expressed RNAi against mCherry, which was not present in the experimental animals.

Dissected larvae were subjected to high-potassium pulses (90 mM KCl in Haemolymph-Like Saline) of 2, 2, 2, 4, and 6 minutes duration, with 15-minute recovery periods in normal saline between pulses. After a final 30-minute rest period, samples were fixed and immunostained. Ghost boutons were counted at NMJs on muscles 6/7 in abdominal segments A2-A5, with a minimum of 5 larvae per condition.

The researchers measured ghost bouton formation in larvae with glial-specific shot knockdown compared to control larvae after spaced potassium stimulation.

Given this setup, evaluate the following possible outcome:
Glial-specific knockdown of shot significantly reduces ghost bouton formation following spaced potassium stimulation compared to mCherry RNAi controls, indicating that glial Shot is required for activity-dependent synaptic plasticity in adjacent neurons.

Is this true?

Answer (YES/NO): NO